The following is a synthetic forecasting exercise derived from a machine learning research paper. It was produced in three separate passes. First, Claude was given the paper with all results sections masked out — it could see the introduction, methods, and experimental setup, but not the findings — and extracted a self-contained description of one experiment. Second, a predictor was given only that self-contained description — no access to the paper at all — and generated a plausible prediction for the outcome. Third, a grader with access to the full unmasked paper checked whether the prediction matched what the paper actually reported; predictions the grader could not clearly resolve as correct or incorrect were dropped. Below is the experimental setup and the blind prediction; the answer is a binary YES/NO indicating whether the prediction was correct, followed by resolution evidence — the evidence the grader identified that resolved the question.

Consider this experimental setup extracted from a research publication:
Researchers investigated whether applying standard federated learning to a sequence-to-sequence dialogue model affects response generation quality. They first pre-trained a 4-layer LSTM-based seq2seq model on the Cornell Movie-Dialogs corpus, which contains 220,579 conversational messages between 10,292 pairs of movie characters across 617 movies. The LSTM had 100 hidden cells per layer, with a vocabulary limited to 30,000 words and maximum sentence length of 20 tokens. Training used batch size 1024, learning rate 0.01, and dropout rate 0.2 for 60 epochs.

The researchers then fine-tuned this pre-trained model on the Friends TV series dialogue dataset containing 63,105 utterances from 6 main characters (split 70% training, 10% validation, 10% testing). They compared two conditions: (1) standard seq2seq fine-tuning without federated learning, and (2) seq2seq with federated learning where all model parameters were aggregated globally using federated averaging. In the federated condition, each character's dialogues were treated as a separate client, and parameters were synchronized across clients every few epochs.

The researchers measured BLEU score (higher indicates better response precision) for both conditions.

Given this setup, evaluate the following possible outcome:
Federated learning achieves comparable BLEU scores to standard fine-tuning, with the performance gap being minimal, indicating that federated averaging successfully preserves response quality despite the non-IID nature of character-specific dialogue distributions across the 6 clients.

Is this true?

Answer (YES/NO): NO